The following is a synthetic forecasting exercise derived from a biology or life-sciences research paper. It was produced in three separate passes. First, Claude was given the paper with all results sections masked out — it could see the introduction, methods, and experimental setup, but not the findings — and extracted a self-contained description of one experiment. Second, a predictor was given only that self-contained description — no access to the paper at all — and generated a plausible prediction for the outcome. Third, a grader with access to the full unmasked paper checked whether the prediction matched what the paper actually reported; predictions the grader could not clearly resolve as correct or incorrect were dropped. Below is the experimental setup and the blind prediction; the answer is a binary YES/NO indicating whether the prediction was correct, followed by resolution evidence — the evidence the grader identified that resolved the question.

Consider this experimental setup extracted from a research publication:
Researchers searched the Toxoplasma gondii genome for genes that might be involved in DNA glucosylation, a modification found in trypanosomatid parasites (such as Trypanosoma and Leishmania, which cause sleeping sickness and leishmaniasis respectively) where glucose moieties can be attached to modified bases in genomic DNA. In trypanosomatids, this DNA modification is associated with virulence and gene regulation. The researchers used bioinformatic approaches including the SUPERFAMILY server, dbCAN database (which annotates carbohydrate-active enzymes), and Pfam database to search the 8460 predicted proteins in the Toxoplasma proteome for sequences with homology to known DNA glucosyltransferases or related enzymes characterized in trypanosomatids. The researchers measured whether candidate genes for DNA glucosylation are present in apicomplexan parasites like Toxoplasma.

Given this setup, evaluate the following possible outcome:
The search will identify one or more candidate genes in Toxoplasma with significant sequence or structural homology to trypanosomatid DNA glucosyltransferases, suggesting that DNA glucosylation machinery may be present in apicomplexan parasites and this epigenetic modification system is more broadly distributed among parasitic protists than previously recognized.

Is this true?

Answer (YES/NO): NO